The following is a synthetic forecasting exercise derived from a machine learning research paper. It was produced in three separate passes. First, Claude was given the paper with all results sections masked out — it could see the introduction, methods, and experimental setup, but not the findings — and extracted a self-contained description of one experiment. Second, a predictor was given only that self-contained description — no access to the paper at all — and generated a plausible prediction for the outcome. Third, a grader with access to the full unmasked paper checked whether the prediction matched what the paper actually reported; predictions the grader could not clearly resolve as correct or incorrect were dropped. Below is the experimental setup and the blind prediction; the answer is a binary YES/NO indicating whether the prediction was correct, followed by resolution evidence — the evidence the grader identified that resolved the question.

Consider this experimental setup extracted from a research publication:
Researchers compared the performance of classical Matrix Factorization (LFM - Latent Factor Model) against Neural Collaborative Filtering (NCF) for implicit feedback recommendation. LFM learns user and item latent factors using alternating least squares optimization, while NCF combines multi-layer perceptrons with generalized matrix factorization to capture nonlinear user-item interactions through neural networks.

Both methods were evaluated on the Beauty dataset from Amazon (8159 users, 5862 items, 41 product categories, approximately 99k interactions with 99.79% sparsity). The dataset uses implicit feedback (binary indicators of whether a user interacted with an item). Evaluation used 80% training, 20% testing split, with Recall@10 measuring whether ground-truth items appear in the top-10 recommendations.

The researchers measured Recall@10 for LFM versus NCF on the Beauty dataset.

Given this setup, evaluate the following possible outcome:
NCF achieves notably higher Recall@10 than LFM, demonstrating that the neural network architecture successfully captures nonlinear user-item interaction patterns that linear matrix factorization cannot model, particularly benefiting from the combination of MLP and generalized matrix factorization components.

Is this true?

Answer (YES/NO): NO